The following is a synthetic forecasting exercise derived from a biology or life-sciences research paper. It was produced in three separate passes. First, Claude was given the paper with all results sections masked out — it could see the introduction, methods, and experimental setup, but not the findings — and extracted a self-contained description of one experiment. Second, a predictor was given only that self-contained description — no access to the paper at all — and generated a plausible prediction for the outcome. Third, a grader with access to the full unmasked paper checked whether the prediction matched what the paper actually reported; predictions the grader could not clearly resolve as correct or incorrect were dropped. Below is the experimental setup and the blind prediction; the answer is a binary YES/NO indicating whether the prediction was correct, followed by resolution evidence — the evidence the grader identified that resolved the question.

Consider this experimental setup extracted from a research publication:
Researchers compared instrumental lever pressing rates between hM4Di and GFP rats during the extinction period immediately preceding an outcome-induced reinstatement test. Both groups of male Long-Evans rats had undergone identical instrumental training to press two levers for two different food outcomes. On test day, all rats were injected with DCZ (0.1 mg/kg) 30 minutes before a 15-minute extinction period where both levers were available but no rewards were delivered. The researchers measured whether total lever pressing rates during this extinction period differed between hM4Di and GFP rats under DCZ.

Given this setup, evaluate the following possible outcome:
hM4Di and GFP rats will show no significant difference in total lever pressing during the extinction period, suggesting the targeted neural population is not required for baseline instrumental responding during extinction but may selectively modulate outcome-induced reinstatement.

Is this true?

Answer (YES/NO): NO